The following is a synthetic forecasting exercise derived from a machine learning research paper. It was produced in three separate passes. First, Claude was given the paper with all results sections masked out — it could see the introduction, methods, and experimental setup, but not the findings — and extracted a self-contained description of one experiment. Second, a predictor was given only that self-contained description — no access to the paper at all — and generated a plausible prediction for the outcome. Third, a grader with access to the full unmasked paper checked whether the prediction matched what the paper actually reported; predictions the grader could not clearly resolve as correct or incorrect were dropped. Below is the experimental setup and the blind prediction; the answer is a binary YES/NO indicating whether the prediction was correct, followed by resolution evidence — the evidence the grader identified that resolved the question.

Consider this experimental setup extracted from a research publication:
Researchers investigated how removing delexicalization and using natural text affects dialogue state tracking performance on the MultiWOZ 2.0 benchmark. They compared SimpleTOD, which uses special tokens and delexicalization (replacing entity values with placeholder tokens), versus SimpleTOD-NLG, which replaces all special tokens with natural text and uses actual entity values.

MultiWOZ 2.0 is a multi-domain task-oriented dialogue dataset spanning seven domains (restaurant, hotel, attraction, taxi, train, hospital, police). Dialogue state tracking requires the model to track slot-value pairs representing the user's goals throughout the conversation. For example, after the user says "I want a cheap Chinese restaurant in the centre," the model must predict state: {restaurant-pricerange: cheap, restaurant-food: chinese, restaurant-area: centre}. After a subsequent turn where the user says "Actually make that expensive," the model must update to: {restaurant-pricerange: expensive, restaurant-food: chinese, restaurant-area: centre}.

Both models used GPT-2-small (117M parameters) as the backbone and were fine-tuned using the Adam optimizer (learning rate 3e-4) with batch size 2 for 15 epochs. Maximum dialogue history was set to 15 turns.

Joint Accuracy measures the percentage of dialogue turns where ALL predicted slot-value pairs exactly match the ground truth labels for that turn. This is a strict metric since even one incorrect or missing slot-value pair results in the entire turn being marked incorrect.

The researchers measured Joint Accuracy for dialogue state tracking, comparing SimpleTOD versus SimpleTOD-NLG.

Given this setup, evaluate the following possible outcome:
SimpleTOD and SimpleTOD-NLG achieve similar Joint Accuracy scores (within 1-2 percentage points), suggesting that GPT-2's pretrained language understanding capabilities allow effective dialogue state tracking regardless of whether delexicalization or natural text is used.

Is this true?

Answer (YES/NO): NO